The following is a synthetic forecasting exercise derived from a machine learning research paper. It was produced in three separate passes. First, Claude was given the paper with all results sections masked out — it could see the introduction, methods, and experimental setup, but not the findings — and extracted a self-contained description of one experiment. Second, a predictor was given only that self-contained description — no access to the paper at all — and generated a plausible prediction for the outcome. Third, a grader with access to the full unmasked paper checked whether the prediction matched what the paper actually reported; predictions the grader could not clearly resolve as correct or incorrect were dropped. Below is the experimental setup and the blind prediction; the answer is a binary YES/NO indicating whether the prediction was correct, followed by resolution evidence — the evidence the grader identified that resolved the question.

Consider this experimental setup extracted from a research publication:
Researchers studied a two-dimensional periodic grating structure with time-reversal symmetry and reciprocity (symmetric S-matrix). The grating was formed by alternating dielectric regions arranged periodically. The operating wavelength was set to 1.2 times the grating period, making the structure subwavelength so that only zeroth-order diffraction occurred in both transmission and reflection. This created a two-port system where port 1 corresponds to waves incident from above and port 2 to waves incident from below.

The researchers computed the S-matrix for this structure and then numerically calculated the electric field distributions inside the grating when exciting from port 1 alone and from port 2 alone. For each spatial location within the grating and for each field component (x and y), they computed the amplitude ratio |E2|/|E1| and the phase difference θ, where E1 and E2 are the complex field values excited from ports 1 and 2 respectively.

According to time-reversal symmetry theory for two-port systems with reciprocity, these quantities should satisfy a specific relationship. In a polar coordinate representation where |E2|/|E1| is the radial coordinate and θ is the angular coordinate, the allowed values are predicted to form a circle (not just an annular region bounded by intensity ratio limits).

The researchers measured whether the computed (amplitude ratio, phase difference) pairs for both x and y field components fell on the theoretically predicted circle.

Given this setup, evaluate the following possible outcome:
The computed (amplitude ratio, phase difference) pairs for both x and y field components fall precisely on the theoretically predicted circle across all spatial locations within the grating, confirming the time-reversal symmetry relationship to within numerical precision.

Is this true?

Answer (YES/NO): YES